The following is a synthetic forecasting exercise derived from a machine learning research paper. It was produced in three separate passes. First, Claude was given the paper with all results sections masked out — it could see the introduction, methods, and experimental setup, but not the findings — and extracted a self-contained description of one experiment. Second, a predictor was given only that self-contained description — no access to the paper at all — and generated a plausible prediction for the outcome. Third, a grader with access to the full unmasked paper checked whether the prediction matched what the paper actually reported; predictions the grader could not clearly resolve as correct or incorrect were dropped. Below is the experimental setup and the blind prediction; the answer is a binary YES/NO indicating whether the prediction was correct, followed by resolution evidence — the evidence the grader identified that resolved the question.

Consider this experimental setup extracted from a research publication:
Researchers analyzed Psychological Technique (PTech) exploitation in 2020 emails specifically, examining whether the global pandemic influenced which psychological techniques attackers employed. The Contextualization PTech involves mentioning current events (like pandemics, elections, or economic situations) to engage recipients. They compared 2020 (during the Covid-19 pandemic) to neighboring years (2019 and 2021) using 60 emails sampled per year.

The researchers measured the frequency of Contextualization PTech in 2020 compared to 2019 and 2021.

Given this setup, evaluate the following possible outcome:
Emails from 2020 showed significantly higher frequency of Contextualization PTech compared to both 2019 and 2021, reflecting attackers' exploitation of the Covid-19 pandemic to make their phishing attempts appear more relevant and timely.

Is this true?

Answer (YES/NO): YES